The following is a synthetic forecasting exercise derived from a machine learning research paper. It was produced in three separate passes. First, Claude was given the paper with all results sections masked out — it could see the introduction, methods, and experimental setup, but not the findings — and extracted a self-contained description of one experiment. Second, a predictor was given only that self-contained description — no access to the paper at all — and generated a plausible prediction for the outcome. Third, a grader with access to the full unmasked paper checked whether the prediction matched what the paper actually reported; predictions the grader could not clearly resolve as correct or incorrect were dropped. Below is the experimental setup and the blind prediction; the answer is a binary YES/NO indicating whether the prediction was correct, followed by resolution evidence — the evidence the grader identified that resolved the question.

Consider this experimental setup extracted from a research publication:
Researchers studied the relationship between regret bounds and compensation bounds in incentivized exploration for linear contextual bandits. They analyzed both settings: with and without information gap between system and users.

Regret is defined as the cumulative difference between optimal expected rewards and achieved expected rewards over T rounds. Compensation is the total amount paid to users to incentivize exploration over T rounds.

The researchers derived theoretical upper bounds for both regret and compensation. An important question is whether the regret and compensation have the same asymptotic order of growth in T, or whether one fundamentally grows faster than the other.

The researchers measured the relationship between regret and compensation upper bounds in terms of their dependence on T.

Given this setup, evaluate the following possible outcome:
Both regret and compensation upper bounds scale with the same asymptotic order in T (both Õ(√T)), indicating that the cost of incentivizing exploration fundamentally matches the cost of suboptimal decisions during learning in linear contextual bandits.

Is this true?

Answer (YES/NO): YES